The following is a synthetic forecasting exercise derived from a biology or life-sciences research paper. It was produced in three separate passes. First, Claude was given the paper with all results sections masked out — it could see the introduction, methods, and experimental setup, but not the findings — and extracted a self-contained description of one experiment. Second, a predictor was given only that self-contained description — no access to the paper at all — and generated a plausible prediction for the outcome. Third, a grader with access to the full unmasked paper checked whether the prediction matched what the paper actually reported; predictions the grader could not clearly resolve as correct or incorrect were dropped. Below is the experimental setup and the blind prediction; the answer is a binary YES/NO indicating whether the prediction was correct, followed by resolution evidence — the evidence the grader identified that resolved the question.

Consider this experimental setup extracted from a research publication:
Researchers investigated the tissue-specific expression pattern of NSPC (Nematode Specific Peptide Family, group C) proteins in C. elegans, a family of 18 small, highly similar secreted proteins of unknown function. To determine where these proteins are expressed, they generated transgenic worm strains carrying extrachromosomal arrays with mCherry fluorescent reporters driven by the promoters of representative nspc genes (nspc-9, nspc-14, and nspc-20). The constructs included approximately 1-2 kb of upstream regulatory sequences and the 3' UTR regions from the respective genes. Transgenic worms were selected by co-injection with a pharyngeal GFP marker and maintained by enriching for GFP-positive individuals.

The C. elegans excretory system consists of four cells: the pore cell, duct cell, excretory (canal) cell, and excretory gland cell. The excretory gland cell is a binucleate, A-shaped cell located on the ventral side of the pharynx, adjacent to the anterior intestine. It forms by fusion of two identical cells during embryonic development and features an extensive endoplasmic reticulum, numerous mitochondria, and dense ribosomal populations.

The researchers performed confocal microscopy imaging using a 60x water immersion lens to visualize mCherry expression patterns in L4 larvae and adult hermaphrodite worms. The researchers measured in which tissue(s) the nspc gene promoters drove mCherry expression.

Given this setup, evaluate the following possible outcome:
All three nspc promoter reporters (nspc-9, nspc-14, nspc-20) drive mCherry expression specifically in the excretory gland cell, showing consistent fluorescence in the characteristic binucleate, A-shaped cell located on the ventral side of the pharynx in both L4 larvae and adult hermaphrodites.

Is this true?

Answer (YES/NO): YES